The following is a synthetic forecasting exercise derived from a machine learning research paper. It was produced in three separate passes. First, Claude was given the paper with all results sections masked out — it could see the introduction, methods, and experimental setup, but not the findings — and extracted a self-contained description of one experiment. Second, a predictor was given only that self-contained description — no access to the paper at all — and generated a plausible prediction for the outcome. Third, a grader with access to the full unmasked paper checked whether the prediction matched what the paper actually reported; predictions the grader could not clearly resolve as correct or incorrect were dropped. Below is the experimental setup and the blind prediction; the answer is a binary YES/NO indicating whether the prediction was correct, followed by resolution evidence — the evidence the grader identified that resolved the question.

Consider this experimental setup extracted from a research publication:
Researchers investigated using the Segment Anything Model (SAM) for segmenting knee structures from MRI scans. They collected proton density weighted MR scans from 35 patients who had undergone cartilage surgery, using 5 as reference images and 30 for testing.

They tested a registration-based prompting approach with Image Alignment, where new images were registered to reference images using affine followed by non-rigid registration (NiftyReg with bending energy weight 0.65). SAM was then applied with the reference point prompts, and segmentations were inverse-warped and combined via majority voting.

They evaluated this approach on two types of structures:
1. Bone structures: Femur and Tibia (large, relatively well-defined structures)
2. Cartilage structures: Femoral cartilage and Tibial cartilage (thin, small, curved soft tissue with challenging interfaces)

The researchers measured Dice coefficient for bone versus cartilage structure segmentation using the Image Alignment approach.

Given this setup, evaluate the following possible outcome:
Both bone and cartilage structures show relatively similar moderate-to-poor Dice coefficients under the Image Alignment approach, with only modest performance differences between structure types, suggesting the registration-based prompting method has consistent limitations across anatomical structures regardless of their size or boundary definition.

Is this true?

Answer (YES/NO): NO